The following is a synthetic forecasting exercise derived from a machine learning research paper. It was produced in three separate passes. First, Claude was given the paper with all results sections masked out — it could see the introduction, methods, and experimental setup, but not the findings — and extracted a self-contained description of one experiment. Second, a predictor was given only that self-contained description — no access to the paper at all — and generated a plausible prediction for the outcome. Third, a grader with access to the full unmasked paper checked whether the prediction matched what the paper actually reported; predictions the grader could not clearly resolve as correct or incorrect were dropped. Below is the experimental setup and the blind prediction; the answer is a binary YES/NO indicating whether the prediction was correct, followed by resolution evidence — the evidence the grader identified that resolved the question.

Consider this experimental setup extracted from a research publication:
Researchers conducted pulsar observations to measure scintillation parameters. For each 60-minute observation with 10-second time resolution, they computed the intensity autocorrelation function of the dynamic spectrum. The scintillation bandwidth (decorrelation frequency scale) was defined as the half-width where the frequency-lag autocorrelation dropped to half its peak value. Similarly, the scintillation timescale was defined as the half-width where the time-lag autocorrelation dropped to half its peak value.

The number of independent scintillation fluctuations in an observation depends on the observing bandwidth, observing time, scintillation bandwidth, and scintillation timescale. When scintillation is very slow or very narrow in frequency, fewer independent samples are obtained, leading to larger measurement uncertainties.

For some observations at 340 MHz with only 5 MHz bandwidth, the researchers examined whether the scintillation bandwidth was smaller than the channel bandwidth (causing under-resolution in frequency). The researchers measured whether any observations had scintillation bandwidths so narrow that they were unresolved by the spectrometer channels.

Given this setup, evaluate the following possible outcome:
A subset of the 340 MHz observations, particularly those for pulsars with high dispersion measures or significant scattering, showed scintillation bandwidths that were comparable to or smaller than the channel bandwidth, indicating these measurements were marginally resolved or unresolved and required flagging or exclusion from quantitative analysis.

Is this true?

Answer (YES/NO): NO